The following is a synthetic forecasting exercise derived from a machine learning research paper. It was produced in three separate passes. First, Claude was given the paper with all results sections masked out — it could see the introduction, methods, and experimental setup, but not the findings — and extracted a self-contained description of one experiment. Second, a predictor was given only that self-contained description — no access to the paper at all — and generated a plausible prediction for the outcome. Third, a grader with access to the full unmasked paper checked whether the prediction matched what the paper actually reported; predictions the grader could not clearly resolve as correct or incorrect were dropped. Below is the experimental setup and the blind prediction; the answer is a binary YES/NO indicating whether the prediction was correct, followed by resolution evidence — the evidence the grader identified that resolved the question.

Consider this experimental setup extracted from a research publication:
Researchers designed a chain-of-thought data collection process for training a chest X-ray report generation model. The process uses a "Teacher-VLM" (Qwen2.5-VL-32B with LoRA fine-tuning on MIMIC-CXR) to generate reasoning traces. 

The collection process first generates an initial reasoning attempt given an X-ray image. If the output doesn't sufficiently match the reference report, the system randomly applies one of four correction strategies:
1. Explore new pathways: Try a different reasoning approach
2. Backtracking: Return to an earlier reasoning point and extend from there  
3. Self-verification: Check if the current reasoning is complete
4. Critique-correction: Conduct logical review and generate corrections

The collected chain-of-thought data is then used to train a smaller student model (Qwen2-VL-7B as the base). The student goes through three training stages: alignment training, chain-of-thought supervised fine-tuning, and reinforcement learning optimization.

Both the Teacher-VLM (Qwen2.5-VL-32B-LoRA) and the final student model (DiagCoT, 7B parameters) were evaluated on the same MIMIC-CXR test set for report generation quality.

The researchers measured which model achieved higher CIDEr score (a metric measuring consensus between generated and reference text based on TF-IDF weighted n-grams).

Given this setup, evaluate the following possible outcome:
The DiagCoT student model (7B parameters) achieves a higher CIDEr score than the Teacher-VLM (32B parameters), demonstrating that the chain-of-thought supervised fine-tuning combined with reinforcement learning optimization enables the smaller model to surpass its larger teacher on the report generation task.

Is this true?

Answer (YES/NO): NO